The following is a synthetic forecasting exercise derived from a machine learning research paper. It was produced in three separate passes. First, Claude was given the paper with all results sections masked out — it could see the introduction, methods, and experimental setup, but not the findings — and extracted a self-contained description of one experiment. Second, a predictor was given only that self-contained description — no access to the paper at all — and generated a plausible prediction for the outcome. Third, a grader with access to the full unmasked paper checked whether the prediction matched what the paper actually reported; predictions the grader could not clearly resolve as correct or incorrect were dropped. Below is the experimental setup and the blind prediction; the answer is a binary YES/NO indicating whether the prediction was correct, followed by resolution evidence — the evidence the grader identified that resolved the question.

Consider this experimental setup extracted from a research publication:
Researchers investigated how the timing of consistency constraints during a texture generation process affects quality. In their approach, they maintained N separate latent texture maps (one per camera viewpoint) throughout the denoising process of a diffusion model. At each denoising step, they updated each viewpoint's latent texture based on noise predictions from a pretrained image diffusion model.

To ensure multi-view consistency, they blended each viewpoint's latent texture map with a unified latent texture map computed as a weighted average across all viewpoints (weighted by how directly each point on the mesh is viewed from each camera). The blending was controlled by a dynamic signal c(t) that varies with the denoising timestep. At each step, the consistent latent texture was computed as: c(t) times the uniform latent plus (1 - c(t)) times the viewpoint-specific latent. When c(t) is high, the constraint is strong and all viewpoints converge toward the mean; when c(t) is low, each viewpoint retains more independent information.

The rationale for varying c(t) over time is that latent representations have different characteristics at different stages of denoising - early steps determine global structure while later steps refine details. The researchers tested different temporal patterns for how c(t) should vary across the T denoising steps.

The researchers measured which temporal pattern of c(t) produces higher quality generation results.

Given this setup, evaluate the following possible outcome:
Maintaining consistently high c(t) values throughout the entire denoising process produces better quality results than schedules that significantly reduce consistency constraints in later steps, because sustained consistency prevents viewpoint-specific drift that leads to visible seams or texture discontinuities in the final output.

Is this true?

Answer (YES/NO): NO